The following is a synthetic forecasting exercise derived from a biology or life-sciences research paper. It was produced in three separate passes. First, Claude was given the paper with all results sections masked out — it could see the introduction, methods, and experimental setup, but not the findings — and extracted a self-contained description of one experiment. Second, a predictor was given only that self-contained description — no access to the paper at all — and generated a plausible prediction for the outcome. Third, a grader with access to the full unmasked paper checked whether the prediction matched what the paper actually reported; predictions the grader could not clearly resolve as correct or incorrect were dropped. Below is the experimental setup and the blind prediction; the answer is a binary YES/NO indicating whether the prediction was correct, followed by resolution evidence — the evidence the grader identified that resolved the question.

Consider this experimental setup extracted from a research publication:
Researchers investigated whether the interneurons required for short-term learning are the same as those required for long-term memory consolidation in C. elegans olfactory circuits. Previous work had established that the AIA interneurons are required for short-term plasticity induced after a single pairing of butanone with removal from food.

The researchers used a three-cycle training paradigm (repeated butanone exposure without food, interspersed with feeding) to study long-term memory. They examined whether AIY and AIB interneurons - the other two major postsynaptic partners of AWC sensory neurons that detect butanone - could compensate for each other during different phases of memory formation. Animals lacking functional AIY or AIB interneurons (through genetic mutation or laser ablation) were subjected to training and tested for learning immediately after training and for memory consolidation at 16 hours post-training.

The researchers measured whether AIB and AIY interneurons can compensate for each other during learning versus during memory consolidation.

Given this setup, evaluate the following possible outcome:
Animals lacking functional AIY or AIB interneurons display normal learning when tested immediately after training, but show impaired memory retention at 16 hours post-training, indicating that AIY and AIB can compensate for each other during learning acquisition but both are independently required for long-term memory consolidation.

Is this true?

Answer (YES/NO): NO